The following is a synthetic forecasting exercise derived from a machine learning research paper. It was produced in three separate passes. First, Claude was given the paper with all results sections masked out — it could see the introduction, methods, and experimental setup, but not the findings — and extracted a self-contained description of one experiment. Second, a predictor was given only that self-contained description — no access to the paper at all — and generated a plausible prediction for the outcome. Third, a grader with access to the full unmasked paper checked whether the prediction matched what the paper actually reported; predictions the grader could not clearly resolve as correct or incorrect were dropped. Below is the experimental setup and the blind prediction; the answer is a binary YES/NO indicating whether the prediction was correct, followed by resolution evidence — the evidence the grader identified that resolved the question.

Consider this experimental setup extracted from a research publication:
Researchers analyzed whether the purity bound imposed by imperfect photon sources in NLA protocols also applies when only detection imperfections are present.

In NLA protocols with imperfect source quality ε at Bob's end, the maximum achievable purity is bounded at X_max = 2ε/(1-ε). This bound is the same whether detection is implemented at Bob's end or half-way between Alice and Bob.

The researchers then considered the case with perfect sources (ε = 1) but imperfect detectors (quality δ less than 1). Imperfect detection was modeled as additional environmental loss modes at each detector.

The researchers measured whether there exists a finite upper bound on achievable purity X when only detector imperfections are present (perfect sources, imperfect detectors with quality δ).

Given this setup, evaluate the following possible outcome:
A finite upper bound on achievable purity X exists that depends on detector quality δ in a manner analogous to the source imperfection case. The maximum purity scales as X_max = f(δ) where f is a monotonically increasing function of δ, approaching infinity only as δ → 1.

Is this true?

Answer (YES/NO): NO